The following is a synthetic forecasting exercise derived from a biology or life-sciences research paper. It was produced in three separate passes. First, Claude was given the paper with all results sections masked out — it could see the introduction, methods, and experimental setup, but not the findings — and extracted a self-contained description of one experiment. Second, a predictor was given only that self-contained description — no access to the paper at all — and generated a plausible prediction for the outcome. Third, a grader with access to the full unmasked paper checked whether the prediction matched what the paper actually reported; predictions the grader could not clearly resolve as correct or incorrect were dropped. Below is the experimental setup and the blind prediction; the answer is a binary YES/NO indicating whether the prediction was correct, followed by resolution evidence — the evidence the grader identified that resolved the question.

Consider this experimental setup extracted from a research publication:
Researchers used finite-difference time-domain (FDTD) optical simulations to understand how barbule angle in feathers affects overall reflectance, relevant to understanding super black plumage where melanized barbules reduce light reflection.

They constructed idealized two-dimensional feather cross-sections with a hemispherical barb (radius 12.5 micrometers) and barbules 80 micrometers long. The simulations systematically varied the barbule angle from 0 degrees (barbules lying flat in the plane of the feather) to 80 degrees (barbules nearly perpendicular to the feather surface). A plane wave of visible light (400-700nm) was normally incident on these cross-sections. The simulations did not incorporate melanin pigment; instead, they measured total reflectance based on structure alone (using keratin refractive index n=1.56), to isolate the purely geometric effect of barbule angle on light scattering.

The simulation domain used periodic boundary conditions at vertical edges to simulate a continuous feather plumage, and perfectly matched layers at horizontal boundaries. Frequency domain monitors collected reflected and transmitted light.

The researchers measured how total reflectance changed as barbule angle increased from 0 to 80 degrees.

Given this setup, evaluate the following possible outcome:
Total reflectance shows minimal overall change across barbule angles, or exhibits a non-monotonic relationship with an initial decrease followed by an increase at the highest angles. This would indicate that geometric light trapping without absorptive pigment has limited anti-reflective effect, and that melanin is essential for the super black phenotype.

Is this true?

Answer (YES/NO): NO